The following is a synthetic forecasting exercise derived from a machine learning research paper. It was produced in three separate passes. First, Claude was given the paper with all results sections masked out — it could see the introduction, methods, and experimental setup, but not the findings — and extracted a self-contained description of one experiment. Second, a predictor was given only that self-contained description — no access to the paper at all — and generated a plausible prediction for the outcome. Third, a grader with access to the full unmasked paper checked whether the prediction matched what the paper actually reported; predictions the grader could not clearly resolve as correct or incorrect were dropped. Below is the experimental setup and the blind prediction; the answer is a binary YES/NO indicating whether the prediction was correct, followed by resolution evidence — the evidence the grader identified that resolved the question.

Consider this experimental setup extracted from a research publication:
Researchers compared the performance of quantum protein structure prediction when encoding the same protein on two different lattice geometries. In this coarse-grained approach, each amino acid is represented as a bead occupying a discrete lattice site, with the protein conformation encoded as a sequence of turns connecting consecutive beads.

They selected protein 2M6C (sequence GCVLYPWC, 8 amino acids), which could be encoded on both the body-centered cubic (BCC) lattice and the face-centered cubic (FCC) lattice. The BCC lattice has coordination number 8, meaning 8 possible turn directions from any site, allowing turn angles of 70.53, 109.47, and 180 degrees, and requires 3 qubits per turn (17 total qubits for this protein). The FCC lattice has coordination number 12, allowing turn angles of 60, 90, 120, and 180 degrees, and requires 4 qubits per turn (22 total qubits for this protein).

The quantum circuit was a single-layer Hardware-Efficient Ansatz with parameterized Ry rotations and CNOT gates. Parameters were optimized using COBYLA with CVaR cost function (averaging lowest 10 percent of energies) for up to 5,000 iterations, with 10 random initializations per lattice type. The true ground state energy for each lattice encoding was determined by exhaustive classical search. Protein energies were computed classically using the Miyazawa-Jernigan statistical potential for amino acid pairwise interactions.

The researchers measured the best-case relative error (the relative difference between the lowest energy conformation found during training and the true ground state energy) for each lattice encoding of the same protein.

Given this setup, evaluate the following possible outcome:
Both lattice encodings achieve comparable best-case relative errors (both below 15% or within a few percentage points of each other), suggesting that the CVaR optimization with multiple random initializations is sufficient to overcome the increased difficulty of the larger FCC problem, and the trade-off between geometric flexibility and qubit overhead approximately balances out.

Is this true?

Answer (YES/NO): YES